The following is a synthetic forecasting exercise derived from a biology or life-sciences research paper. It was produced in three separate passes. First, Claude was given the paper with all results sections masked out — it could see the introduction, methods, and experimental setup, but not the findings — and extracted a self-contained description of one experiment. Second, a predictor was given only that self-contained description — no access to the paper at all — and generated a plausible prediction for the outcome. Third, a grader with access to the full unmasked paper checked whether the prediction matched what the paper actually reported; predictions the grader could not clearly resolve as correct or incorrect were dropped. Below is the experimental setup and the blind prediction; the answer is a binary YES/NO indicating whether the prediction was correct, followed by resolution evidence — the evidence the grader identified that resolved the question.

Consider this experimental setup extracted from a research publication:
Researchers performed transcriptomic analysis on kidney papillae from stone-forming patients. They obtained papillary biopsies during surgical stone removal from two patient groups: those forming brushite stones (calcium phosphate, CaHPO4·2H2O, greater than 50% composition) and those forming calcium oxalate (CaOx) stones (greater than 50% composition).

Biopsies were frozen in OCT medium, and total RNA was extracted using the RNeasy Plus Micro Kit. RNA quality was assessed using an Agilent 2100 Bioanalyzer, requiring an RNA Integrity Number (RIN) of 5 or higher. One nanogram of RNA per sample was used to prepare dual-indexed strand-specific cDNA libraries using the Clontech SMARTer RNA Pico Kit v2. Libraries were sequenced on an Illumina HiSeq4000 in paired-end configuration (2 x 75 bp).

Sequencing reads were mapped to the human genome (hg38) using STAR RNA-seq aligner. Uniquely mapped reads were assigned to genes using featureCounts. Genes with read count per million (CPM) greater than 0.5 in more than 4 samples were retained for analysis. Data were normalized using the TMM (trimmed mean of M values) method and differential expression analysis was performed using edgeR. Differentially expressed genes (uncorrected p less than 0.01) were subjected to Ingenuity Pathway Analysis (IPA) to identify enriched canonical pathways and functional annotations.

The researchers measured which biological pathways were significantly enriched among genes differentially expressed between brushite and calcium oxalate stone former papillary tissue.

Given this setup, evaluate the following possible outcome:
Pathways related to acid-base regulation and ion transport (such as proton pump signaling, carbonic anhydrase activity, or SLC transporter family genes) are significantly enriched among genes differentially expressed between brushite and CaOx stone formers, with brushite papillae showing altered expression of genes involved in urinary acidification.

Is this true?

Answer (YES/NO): NO